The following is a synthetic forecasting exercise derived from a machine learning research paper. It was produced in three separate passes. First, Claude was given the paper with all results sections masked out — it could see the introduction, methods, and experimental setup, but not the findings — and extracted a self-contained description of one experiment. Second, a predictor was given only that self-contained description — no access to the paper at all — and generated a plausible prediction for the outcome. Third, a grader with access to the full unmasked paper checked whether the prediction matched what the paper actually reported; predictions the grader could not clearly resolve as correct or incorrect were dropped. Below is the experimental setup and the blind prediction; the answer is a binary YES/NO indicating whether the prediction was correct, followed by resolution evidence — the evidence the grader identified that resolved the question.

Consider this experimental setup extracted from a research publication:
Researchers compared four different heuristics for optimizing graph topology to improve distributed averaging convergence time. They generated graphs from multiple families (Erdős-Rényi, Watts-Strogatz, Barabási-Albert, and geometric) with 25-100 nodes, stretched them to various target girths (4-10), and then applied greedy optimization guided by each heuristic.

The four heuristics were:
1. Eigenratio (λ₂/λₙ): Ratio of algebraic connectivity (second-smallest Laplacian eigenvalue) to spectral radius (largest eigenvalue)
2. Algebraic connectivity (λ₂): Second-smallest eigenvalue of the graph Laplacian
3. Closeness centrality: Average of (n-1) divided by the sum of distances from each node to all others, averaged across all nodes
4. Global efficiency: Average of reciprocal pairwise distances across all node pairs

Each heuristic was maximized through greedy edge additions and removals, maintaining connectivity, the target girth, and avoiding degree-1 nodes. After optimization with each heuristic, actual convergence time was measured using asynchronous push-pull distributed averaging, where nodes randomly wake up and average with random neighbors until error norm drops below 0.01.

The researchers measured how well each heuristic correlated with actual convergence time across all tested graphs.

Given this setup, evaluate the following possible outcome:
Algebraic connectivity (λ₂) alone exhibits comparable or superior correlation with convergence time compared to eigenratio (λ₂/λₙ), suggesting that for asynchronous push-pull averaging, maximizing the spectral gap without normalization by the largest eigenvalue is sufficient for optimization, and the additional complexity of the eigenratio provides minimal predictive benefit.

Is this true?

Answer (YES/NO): YES